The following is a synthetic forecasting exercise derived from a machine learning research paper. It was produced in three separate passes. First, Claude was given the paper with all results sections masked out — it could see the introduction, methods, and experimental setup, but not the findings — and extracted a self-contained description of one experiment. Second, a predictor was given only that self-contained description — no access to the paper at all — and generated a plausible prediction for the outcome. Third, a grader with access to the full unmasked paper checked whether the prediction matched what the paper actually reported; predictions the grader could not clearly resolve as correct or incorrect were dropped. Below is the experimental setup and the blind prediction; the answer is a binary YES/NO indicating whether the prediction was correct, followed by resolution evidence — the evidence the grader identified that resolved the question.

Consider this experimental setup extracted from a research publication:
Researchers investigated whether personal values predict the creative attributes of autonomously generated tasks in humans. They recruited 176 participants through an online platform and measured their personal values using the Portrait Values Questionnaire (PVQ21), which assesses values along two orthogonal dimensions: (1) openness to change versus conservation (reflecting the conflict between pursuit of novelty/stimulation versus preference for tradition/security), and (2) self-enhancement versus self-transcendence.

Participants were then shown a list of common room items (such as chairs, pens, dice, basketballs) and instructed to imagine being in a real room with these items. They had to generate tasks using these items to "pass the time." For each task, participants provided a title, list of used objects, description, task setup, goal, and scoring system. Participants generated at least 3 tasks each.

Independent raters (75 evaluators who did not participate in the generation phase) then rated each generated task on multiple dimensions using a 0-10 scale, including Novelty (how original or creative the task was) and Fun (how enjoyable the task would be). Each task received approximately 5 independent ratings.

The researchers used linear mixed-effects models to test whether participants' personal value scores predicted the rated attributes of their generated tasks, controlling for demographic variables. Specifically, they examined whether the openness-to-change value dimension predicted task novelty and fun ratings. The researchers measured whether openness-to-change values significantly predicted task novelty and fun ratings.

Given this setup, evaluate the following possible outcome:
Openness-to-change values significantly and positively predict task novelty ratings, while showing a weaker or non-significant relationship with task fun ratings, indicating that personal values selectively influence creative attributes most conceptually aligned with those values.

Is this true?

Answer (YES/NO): NO